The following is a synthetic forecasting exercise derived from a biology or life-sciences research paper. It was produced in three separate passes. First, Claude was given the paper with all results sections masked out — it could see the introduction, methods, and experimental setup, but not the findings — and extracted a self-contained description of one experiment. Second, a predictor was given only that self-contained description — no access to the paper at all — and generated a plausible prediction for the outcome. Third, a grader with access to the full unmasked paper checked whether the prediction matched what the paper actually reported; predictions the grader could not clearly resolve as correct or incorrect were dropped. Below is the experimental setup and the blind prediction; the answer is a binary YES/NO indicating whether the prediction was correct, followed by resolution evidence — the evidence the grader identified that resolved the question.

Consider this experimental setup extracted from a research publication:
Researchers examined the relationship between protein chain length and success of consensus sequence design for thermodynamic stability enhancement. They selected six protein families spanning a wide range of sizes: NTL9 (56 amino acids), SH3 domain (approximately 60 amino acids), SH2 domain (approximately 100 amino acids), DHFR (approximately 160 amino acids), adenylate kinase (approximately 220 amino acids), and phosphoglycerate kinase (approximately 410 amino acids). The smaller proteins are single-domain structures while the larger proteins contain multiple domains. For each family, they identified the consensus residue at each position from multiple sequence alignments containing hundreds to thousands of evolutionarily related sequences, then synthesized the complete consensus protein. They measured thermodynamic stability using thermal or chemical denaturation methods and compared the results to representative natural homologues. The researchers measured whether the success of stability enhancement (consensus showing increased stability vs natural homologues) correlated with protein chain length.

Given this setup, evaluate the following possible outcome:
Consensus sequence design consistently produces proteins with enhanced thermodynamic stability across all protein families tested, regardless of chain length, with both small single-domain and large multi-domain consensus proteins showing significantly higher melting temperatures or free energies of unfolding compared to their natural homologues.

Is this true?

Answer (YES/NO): NO